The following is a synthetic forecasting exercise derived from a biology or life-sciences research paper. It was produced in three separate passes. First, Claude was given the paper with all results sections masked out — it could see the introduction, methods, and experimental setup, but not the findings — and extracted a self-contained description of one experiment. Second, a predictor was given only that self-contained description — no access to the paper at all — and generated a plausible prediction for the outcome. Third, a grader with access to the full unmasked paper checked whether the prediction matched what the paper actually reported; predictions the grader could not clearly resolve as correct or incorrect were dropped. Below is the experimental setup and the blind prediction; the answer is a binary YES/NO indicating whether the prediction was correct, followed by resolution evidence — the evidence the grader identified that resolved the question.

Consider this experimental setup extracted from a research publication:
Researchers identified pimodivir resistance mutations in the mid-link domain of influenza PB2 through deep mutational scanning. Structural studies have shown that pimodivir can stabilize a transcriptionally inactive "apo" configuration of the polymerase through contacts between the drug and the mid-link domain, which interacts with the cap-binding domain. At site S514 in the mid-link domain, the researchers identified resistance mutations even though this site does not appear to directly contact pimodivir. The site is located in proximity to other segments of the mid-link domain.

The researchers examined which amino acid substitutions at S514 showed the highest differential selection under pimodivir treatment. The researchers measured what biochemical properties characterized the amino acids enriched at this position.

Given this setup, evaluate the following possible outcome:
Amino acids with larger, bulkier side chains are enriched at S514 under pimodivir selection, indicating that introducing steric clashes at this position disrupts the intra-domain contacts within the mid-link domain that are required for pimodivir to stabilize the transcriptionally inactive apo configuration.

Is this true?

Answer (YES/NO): NO